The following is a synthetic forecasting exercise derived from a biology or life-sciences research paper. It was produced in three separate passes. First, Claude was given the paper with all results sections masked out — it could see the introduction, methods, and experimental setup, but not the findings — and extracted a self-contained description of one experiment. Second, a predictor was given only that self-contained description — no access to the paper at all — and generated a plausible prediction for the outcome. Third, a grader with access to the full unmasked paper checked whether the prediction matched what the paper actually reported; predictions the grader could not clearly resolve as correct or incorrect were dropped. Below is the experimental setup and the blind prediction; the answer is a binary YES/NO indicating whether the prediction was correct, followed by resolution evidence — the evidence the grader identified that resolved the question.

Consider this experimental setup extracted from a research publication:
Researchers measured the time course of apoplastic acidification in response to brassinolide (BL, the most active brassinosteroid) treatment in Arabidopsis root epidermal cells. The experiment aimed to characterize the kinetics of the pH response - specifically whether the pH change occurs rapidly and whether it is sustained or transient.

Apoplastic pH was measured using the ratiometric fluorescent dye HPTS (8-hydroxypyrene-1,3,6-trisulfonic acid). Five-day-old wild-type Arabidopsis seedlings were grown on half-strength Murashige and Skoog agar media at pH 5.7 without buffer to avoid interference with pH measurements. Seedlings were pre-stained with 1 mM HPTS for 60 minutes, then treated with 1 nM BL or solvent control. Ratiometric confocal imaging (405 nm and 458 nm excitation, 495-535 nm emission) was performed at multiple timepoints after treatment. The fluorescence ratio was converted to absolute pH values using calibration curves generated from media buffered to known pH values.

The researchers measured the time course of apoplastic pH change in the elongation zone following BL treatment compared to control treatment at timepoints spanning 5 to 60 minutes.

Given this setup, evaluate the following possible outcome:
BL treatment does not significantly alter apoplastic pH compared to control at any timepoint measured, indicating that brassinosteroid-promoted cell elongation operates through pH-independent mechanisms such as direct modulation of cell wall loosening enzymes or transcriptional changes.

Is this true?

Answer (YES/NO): NO